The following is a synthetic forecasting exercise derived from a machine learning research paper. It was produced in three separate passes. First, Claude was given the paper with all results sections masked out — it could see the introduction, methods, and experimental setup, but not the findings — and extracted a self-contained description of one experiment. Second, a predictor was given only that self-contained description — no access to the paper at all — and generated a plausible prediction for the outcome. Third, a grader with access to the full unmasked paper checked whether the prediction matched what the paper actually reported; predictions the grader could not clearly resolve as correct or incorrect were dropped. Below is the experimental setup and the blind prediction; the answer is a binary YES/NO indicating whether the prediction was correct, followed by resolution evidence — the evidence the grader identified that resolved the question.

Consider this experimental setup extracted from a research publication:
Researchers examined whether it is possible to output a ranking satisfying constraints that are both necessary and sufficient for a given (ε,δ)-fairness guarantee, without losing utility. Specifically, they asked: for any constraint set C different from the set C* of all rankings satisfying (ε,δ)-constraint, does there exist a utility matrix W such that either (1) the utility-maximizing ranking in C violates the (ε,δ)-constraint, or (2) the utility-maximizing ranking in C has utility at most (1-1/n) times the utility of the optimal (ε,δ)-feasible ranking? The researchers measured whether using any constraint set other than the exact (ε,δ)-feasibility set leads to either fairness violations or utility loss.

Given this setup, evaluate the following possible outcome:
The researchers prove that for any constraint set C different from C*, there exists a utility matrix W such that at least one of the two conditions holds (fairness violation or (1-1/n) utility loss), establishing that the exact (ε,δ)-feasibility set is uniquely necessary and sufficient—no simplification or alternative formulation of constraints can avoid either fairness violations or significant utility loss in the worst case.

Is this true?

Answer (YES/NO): YES